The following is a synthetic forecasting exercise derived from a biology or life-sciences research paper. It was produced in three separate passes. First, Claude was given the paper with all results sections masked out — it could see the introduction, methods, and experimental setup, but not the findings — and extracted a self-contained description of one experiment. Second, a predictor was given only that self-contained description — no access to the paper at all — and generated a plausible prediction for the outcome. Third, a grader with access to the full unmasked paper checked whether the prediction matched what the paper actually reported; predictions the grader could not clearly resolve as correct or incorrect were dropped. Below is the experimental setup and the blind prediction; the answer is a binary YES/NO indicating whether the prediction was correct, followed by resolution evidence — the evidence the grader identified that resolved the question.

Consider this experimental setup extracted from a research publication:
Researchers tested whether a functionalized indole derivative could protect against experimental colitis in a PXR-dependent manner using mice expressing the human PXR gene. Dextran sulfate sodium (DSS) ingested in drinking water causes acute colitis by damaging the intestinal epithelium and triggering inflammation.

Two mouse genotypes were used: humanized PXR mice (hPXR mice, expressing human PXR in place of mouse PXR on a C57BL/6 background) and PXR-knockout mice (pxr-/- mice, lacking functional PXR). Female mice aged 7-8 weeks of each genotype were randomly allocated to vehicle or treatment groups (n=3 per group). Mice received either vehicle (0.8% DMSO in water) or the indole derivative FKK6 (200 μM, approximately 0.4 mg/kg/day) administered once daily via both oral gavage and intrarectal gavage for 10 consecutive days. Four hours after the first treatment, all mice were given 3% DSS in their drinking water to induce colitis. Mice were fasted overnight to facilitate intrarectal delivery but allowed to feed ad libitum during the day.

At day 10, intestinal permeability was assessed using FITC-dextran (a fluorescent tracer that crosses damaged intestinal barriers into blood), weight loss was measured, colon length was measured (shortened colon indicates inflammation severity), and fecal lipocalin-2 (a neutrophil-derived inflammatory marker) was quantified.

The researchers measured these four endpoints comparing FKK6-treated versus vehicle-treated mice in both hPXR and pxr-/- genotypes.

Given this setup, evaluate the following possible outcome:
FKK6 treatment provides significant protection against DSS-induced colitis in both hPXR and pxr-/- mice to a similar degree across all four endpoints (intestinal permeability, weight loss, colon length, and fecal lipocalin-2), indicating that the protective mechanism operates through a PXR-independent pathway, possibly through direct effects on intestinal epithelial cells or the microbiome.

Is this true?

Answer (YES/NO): NO